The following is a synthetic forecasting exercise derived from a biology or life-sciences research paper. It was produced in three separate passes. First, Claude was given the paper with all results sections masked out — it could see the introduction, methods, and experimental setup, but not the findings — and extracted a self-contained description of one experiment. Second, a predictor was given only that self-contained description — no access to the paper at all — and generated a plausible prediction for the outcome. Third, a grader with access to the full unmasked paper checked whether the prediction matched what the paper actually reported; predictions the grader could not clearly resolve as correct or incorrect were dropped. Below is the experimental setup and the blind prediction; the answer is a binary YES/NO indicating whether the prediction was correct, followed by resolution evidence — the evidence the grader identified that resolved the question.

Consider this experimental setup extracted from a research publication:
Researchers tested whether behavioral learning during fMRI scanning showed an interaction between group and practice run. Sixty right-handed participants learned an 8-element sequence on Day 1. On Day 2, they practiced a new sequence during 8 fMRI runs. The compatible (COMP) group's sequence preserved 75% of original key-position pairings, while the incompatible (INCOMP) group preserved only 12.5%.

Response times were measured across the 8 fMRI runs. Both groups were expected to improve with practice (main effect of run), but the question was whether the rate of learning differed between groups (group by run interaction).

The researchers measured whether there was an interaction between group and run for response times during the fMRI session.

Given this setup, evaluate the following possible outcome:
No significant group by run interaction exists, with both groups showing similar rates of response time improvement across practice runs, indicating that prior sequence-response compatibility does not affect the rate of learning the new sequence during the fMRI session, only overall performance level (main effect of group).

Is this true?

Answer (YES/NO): NO